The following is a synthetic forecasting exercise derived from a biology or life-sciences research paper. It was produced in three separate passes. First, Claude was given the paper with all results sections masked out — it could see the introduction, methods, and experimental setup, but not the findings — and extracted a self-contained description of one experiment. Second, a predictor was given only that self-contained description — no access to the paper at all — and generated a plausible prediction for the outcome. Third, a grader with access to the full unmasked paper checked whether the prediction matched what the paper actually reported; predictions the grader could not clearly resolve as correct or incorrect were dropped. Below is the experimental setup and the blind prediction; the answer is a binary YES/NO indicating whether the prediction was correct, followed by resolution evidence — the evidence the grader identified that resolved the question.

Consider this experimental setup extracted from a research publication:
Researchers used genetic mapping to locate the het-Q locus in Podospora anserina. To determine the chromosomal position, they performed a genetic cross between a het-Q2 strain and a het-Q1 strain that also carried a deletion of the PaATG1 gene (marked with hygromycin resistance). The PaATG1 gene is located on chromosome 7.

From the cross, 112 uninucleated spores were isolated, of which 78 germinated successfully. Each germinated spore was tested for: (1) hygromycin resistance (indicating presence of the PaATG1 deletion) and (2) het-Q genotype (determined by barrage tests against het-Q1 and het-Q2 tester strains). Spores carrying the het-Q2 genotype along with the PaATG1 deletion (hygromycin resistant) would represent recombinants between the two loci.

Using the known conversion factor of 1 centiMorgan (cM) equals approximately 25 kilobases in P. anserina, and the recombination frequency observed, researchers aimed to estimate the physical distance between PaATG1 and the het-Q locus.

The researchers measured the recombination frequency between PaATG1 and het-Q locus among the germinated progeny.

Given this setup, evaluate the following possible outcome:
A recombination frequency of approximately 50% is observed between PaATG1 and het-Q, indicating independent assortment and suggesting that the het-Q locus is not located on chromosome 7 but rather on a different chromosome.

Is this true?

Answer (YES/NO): NO